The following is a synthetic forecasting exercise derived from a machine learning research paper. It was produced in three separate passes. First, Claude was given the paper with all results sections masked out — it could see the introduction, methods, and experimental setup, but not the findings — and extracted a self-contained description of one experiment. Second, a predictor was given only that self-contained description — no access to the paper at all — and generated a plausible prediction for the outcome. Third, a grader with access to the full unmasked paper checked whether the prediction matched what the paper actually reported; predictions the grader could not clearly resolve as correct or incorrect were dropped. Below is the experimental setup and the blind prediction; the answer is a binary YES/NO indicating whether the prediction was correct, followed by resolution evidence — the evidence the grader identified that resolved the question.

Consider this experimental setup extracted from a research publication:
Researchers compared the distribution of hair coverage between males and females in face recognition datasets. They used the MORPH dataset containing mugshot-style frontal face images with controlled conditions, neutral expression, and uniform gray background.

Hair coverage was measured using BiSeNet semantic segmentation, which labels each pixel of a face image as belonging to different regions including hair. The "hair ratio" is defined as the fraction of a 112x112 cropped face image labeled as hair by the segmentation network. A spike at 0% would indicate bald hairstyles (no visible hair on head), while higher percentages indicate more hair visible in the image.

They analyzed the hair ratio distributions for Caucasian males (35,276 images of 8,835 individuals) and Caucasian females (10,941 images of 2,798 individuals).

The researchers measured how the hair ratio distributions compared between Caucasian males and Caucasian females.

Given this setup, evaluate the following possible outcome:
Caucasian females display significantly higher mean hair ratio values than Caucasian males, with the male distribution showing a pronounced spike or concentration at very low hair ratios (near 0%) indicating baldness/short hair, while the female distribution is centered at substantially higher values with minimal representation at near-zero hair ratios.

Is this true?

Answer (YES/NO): YES